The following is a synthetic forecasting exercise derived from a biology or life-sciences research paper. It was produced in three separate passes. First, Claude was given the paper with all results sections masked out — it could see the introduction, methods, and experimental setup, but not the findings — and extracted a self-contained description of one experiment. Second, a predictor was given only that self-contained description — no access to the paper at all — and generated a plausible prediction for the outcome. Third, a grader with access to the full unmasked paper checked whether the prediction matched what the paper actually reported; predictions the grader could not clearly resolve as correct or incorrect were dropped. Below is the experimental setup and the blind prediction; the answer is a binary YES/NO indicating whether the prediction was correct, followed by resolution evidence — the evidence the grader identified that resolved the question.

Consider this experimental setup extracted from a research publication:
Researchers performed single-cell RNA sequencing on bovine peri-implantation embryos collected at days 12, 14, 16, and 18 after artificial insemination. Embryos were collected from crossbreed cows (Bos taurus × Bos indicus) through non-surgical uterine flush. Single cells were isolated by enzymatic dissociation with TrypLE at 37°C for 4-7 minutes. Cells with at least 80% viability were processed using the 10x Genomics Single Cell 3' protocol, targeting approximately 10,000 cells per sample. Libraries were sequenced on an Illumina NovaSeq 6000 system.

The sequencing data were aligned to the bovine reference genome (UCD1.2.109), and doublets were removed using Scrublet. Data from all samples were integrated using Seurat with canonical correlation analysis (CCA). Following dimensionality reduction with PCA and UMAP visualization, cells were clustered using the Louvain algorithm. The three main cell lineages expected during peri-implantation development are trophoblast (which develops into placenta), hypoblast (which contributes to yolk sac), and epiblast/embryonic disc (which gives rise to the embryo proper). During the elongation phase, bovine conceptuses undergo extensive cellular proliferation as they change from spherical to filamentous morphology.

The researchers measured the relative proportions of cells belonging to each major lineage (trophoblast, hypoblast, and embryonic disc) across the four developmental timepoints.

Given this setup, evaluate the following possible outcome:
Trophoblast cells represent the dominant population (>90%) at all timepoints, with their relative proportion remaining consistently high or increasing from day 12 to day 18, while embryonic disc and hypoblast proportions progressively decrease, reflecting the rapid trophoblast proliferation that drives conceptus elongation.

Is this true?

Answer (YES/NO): NO